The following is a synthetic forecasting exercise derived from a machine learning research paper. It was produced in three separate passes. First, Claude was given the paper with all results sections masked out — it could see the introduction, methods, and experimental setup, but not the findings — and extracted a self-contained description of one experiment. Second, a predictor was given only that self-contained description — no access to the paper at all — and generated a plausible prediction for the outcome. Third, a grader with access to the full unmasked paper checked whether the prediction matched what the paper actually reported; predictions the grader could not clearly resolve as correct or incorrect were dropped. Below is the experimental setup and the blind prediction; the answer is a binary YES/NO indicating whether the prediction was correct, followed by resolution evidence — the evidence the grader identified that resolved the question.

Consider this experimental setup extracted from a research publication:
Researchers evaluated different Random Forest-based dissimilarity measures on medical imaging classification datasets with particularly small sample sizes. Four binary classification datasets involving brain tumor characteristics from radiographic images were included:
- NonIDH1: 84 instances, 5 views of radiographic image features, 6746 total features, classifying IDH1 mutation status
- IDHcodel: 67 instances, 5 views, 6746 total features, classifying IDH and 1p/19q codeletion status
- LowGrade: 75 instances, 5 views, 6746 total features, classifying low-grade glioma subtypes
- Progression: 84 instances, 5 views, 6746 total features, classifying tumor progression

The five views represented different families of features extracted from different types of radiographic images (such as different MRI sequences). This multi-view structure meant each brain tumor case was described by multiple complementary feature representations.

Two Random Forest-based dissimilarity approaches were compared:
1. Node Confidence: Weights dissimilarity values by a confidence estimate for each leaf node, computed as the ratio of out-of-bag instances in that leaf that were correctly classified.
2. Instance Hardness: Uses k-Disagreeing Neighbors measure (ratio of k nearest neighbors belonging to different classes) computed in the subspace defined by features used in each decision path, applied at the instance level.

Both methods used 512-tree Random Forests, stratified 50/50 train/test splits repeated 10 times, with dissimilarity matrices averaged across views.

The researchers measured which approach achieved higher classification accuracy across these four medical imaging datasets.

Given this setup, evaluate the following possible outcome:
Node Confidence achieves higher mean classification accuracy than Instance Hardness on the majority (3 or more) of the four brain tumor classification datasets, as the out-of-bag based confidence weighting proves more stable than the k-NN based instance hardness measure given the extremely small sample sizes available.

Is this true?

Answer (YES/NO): NO